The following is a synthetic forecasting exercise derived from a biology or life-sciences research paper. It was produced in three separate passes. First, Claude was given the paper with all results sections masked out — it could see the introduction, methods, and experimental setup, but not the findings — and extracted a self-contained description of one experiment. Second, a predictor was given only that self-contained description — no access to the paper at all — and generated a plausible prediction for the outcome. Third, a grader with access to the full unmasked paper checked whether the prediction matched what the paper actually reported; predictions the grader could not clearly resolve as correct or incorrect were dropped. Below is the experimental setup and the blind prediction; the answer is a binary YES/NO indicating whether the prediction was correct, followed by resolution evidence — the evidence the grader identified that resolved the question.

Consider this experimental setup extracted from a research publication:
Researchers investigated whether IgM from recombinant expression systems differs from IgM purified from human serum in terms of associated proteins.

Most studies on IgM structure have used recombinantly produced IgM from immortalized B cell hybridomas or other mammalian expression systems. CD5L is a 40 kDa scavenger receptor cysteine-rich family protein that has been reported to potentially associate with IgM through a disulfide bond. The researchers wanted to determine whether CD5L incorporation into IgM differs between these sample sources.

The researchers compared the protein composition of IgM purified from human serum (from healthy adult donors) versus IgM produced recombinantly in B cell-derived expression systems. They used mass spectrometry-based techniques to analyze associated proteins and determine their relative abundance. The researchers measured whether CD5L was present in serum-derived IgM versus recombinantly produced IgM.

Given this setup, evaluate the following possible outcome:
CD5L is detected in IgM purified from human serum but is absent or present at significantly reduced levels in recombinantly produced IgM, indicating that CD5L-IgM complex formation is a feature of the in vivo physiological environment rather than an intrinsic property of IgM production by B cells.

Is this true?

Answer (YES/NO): YES